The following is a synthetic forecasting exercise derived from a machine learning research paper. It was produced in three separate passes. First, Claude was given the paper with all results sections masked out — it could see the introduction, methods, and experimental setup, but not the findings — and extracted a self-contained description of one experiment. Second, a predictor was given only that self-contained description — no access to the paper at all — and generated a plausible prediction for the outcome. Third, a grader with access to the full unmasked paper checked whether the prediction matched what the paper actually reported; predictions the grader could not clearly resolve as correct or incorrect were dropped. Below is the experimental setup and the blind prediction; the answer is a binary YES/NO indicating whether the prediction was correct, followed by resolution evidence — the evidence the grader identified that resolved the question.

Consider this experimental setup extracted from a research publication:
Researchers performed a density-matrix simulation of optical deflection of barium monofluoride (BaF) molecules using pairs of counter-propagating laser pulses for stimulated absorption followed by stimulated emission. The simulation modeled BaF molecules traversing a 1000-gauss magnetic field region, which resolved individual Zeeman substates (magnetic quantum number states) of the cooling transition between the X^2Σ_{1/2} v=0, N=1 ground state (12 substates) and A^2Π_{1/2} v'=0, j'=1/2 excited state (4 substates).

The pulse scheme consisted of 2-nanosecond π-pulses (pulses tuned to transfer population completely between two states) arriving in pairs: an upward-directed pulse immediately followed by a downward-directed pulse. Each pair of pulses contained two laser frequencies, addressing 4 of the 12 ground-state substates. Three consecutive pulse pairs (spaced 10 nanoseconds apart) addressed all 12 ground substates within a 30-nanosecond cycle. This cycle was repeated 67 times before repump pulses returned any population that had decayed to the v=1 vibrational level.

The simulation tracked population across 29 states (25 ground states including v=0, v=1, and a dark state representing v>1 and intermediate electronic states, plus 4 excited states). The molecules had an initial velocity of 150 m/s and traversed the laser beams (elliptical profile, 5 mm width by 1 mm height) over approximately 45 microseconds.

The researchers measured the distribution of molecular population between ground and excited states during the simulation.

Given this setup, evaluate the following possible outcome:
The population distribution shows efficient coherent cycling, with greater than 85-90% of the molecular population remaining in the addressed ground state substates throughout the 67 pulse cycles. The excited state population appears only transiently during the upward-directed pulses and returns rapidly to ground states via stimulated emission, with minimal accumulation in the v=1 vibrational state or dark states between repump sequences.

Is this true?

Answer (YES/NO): NO